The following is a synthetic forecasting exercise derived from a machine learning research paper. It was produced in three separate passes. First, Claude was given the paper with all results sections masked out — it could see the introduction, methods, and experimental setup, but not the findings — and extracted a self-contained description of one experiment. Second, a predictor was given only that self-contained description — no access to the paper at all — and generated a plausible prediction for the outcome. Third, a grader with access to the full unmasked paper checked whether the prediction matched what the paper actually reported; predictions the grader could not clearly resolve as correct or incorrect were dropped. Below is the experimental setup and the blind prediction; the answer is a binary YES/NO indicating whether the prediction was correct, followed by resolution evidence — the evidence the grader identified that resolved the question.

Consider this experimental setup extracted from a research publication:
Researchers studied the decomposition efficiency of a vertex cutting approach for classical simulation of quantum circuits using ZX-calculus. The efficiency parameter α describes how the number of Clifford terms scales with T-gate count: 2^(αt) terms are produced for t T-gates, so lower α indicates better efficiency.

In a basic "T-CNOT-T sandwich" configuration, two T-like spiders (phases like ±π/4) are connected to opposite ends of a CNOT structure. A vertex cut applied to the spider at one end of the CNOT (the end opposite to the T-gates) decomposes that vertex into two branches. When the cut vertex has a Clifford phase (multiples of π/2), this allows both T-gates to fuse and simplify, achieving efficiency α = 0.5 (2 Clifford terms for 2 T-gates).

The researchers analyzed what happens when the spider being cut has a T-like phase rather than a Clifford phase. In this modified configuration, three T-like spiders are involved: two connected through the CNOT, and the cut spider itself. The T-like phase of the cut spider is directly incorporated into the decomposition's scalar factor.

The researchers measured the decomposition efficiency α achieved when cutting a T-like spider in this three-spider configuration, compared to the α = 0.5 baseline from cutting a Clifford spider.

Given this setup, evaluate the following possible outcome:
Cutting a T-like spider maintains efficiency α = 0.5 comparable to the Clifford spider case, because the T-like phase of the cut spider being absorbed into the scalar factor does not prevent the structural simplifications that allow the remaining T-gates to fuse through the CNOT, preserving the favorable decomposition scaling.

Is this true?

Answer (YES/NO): NO